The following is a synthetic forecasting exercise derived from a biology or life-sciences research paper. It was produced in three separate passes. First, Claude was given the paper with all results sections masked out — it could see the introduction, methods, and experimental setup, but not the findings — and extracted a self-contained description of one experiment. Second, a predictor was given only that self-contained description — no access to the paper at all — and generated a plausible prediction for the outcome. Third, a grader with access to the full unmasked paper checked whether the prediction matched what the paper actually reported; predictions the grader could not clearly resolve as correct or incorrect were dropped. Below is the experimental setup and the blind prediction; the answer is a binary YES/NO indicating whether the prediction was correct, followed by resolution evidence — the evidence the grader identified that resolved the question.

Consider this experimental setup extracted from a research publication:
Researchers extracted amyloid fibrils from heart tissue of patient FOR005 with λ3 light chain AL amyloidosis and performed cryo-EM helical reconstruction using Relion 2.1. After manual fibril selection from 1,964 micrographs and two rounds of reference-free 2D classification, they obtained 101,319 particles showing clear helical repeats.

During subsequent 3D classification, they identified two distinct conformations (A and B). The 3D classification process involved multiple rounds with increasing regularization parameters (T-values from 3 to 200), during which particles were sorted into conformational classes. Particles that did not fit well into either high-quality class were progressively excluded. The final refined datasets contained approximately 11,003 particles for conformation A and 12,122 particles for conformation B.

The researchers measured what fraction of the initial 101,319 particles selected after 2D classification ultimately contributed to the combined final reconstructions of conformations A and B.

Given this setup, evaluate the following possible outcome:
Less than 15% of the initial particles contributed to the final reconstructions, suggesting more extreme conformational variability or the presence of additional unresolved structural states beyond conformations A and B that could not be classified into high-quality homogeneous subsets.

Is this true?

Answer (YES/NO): NO